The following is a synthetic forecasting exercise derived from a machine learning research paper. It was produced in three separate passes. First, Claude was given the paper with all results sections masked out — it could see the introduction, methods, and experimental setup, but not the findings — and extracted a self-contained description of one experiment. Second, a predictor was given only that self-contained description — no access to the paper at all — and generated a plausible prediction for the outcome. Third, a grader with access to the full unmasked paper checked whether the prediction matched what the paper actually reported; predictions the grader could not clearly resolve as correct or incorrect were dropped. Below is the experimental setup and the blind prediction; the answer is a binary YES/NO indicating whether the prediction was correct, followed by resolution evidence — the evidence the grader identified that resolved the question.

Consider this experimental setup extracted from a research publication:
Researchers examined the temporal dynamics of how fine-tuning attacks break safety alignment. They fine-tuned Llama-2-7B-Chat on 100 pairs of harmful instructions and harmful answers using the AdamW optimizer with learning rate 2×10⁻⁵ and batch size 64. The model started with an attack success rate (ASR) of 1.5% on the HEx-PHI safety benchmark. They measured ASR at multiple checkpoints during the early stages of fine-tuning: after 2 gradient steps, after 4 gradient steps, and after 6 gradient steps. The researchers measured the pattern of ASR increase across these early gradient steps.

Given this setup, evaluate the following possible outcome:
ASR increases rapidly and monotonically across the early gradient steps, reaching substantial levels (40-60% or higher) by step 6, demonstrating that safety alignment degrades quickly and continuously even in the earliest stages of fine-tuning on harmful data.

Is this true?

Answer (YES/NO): YES